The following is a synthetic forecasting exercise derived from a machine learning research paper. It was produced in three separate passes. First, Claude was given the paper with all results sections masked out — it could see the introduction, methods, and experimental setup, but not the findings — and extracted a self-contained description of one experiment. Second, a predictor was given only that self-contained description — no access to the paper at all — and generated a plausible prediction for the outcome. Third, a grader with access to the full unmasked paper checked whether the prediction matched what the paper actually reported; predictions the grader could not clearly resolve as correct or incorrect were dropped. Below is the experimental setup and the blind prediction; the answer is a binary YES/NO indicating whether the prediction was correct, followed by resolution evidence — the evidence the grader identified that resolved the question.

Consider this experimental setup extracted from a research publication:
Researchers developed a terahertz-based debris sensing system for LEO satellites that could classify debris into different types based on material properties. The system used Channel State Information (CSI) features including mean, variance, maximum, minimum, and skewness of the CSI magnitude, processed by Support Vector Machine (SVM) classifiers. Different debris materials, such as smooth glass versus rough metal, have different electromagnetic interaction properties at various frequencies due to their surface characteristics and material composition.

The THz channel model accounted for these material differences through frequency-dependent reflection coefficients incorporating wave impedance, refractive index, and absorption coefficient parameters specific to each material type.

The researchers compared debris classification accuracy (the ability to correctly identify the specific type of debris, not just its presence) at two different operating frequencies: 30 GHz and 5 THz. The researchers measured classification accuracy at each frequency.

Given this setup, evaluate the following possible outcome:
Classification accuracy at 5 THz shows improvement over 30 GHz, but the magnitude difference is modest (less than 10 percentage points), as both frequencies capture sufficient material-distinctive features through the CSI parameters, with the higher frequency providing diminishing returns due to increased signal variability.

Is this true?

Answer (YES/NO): NO